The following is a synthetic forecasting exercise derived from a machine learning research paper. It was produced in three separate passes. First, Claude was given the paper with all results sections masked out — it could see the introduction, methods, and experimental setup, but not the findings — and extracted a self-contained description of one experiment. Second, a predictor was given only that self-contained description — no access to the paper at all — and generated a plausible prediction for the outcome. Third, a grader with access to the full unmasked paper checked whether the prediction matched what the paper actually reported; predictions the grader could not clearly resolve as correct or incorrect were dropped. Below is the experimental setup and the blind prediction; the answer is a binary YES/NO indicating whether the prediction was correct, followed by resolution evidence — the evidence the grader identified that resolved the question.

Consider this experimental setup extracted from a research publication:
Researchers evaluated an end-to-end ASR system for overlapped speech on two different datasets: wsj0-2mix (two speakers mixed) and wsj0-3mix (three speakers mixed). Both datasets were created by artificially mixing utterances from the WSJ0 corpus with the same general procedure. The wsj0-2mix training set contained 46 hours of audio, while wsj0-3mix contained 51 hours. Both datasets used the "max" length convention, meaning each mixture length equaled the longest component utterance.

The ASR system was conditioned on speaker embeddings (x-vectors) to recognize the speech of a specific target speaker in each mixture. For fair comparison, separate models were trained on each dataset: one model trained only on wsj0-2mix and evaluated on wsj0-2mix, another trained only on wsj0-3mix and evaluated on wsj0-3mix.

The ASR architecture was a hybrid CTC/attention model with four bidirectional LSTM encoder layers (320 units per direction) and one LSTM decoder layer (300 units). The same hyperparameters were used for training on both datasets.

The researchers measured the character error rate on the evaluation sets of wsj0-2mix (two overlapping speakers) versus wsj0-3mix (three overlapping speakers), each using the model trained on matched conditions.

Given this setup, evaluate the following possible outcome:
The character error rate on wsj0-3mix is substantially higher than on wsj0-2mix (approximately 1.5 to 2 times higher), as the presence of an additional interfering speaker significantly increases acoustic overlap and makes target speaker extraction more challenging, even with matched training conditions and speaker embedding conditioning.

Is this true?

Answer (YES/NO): NO